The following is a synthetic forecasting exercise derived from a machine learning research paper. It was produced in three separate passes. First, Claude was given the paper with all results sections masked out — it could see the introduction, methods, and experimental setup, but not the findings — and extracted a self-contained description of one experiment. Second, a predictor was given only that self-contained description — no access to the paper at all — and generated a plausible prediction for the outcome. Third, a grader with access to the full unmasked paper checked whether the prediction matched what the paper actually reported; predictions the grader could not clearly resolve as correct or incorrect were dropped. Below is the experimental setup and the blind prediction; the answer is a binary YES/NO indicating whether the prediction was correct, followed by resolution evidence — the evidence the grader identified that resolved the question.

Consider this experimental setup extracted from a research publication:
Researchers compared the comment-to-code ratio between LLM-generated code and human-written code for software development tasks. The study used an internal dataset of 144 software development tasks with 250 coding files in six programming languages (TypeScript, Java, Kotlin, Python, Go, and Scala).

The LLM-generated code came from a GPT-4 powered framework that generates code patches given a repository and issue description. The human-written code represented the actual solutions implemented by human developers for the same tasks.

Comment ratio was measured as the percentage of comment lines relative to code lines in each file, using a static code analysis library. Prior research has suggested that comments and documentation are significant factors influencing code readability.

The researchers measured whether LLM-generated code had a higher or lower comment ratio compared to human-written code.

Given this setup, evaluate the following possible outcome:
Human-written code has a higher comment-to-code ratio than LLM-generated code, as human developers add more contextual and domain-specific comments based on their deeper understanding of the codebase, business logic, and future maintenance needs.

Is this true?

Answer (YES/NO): NO